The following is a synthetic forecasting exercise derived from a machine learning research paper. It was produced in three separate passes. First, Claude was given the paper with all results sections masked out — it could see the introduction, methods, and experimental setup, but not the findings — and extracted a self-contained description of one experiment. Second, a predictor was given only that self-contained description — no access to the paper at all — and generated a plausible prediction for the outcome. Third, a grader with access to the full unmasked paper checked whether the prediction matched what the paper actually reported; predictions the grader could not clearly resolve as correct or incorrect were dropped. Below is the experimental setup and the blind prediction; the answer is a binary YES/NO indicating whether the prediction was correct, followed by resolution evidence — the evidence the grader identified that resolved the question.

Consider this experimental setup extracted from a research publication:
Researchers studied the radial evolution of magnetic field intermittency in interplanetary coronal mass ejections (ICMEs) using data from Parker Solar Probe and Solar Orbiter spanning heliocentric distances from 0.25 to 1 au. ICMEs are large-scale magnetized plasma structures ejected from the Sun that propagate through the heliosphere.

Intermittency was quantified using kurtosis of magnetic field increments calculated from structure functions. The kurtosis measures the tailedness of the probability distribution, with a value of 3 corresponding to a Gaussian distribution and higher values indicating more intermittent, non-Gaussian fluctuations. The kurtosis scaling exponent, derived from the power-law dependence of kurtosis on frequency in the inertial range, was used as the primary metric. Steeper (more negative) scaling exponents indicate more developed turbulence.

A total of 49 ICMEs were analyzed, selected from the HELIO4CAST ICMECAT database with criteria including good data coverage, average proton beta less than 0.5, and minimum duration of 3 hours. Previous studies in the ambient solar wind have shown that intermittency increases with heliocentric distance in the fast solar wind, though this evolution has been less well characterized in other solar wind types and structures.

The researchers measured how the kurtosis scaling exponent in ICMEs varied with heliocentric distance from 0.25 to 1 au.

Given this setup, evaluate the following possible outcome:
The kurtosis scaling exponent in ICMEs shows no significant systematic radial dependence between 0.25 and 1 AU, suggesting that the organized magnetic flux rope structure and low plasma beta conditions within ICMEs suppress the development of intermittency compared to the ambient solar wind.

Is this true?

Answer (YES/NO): YES